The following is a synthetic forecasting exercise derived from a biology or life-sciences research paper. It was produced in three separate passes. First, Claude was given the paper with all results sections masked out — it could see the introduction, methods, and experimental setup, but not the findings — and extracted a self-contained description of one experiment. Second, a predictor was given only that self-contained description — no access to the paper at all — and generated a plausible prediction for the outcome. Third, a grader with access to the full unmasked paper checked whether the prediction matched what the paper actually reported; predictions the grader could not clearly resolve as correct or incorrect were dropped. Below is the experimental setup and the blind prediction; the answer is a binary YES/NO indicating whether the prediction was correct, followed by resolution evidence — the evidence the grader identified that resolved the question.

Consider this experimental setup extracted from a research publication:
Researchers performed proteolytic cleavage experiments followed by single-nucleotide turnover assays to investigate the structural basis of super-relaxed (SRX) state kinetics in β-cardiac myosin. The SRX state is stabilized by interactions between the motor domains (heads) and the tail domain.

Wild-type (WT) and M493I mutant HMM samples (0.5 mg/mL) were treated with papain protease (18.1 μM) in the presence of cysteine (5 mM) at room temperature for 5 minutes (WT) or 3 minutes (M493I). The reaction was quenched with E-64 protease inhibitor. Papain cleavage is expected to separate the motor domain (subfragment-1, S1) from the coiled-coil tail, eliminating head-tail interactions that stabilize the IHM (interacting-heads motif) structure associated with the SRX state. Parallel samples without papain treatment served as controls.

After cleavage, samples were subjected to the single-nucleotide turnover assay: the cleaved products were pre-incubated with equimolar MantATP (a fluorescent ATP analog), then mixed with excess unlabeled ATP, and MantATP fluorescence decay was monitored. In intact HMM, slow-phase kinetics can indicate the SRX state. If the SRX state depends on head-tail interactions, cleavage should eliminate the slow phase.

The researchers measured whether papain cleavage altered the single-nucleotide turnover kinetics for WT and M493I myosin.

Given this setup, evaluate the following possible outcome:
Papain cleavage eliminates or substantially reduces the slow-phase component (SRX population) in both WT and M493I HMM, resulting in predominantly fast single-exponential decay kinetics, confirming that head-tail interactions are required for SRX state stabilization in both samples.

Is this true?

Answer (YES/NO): NO